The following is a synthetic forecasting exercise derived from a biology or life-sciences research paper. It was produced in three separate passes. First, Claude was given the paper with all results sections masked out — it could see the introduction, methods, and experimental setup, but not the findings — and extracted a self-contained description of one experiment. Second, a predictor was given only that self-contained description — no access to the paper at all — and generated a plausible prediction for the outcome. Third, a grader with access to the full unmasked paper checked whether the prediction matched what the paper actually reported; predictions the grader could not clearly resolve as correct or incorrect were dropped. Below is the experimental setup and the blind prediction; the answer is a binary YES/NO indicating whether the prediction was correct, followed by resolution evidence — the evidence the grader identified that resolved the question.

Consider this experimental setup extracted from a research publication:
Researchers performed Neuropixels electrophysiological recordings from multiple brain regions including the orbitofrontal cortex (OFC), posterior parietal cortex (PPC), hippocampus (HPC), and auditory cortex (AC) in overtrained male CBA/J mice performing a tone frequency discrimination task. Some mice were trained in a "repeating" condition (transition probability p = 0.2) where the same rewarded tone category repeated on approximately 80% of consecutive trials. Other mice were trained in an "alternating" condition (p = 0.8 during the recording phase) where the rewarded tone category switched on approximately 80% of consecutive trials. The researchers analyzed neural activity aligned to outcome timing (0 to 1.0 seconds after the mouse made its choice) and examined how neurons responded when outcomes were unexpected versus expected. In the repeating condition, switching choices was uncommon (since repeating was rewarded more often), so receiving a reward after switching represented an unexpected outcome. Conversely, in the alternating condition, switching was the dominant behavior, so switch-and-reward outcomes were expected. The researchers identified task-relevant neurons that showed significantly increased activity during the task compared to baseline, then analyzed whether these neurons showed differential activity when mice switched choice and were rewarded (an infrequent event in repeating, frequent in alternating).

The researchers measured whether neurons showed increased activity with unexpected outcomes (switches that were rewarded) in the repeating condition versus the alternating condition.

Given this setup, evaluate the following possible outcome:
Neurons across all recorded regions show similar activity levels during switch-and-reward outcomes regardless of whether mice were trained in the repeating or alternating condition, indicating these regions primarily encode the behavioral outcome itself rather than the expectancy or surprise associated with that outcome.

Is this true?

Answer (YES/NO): NO